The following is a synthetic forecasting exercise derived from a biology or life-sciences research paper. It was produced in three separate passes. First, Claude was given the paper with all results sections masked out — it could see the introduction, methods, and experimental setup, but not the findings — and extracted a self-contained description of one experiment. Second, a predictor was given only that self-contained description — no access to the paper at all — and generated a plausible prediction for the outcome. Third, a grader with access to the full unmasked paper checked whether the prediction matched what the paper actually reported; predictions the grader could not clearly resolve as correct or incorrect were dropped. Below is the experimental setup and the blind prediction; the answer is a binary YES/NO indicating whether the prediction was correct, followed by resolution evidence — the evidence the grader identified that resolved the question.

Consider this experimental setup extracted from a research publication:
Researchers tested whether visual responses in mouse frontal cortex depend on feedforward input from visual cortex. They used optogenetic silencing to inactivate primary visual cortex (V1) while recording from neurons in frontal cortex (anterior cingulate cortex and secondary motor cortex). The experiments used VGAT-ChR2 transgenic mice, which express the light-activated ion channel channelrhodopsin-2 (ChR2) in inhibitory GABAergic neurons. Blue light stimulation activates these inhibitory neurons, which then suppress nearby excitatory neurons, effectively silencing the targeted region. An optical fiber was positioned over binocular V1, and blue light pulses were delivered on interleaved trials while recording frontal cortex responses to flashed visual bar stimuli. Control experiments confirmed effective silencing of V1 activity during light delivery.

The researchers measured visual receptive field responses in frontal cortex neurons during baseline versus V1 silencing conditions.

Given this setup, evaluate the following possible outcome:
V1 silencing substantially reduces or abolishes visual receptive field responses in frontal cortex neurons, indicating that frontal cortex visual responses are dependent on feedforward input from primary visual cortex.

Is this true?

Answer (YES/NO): YES